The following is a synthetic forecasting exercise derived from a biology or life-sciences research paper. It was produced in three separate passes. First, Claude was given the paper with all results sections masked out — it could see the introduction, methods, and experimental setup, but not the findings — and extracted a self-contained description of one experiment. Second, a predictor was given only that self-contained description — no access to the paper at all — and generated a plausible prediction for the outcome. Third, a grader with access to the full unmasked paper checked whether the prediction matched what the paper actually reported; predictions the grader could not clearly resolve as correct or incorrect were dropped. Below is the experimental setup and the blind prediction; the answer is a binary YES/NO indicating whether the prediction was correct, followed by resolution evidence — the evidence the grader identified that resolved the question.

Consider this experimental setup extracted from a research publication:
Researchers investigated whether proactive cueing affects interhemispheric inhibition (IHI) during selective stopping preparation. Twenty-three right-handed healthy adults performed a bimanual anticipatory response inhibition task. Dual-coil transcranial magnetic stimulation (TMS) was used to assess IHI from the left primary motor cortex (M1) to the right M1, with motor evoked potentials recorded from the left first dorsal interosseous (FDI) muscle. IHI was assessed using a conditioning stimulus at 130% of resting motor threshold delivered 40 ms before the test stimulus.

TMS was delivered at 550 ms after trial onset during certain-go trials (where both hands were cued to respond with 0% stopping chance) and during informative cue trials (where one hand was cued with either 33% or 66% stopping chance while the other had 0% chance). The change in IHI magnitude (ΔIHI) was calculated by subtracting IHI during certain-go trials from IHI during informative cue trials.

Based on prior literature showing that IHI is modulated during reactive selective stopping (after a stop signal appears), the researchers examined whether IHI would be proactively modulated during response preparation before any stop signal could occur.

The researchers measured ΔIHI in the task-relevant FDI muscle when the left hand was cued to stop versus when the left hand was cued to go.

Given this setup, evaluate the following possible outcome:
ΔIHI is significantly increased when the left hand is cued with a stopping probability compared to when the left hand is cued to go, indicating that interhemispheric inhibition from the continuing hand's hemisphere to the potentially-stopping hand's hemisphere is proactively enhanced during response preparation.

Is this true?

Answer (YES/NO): NO